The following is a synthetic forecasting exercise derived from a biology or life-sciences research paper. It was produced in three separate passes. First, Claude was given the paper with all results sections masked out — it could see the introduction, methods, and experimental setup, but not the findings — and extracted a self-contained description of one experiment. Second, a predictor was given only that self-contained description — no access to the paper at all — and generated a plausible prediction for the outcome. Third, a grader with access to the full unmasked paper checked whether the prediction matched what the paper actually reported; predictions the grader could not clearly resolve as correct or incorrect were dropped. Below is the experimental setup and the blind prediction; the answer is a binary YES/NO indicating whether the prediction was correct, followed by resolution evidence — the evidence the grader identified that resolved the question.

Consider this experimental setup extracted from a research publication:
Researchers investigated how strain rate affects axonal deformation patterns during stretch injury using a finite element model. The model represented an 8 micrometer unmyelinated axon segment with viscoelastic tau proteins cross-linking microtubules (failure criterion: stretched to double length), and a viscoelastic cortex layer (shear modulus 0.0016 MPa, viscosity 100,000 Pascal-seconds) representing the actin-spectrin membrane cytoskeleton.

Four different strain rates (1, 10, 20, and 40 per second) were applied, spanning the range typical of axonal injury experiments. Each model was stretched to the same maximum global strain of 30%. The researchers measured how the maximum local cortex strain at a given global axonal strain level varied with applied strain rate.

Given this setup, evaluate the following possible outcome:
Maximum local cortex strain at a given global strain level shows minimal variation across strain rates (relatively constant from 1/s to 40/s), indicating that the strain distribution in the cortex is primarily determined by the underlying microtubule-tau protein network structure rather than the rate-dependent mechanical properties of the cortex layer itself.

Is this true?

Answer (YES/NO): NO